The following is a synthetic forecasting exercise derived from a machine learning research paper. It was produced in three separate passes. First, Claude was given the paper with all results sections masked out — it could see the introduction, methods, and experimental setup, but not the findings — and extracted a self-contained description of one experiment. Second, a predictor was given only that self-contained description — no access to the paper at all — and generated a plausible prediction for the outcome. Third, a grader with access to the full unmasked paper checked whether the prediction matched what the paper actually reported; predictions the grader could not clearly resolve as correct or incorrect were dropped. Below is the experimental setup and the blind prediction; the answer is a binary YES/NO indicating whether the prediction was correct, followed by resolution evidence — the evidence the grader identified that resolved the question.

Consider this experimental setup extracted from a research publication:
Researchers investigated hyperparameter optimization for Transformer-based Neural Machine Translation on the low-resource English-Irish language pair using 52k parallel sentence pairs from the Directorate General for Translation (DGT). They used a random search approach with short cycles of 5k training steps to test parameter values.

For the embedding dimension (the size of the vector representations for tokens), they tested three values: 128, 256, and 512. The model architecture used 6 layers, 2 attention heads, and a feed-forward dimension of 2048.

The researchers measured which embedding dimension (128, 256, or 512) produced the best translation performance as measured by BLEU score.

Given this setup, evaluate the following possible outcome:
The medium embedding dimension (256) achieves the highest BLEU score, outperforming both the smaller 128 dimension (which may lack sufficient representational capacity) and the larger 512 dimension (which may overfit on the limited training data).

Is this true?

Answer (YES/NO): YES